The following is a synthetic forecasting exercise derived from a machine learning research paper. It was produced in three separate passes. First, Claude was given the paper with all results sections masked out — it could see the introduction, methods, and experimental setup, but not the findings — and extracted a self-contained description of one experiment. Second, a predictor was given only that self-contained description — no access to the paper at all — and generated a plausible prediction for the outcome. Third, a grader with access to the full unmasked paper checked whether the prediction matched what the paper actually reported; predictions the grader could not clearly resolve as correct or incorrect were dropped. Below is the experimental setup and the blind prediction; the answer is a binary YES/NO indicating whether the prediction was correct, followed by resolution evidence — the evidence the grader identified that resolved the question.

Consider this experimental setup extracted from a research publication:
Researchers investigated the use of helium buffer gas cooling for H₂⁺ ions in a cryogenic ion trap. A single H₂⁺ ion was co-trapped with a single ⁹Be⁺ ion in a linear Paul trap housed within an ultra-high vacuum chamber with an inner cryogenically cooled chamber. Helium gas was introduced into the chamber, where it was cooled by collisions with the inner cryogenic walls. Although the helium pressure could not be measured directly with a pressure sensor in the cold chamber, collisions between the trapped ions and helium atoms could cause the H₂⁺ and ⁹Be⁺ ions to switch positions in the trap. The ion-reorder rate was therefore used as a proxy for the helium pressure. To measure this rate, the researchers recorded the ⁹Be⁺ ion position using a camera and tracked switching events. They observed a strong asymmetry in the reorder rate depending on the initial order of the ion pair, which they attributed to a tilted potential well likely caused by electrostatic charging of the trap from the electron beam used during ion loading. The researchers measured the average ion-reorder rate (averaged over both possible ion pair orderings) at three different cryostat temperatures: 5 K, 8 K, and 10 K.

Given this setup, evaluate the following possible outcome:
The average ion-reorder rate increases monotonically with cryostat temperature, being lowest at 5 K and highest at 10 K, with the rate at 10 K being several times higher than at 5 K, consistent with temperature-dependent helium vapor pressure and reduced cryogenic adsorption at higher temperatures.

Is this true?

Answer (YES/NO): YES